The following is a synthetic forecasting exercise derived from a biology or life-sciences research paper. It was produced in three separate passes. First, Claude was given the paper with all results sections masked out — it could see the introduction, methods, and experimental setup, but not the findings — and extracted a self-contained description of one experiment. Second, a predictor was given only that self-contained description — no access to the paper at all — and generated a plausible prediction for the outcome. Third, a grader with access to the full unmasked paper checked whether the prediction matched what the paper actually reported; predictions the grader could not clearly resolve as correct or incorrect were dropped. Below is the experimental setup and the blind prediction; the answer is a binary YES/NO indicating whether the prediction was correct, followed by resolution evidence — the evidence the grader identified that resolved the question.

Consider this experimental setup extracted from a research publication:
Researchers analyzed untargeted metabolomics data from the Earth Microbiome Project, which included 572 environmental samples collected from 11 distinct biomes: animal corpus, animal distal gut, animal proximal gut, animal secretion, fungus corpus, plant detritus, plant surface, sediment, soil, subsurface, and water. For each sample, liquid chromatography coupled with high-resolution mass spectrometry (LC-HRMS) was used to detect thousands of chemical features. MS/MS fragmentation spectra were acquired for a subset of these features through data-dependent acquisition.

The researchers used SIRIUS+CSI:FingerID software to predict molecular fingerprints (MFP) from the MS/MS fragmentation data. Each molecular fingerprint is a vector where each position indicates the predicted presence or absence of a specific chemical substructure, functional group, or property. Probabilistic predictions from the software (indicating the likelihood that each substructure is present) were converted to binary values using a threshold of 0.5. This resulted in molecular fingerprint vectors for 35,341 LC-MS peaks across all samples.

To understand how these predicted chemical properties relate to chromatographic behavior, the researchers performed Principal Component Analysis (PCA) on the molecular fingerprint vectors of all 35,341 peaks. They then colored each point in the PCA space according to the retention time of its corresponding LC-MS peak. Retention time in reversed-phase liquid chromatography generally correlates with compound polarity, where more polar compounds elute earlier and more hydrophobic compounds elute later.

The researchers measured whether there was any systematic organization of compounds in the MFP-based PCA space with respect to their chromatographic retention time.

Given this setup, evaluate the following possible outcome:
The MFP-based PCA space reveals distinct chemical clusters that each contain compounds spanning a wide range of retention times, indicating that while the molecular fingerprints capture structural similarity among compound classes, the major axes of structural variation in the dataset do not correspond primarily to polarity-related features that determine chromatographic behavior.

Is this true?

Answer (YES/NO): NO